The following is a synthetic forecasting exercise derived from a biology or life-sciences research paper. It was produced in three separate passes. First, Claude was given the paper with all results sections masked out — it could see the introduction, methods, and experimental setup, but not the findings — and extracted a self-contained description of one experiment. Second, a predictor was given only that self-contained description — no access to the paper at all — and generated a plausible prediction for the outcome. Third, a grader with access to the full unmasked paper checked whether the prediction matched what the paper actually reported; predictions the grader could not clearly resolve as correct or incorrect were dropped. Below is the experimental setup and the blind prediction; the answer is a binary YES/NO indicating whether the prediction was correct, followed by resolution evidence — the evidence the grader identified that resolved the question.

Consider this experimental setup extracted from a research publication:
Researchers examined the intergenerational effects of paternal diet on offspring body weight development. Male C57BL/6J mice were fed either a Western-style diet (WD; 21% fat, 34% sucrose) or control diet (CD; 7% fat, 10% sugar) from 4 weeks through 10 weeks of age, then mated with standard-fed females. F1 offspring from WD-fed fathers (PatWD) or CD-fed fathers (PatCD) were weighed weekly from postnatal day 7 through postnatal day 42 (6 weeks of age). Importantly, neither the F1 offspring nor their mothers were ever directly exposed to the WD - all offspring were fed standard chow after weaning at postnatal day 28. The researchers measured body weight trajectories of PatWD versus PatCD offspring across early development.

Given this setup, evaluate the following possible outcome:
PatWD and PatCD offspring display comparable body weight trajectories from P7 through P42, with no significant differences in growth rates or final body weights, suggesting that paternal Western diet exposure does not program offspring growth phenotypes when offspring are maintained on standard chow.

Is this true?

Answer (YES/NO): NO